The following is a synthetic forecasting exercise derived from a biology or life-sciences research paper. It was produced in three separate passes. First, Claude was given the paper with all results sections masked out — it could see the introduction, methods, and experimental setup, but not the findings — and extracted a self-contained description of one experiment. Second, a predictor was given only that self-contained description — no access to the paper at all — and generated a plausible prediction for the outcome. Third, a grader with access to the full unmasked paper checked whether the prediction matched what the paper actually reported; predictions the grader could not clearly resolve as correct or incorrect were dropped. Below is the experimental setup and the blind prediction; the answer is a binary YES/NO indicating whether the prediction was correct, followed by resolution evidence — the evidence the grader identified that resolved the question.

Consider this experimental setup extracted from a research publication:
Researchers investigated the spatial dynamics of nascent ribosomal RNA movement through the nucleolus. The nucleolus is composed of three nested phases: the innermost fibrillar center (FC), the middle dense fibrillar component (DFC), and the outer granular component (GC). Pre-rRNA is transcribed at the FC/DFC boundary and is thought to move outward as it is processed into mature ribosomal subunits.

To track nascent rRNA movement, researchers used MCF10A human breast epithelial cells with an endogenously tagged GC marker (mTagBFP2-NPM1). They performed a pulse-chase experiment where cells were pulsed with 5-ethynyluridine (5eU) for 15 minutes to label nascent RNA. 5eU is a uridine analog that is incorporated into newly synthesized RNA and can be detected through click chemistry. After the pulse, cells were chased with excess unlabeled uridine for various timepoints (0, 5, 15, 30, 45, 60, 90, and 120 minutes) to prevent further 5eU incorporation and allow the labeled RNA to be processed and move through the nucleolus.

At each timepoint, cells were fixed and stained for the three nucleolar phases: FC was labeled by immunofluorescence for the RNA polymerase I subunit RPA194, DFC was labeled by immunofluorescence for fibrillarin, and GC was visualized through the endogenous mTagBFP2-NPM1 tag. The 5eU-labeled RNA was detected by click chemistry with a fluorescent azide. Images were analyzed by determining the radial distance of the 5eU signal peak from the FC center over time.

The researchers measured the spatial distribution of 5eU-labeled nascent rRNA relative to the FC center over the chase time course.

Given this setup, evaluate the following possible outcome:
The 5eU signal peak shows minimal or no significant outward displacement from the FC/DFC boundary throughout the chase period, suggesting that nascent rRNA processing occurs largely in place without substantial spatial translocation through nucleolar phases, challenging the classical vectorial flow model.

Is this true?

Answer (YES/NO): NO